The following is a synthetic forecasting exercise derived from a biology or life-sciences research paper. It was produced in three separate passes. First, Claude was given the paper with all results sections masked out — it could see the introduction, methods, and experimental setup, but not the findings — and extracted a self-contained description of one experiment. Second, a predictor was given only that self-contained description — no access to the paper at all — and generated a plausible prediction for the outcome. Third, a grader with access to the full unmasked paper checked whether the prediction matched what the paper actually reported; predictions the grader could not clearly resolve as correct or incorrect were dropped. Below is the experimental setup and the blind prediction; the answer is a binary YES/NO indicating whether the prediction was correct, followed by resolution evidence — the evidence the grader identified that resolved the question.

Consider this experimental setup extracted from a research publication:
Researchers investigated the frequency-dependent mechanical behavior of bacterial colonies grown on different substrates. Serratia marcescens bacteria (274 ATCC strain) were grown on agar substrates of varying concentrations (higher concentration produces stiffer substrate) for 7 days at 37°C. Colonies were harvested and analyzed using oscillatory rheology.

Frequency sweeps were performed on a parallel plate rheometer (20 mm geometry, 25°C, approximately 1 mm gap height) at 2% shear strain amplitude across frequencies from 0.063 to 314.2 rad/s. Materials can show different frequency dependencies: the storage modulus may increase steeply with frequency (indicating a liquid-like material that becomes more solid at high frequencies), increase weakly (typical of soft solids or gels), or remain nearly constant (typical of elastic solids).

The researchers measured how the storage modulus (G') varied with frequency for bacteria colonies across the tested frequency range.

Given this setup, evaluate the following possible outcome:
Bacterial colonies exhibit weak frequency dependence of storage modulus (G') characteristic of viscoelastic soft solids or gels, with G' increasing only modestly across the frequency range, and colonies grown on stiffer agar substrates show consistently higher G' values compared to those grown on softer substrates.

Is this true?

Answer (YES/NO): YES